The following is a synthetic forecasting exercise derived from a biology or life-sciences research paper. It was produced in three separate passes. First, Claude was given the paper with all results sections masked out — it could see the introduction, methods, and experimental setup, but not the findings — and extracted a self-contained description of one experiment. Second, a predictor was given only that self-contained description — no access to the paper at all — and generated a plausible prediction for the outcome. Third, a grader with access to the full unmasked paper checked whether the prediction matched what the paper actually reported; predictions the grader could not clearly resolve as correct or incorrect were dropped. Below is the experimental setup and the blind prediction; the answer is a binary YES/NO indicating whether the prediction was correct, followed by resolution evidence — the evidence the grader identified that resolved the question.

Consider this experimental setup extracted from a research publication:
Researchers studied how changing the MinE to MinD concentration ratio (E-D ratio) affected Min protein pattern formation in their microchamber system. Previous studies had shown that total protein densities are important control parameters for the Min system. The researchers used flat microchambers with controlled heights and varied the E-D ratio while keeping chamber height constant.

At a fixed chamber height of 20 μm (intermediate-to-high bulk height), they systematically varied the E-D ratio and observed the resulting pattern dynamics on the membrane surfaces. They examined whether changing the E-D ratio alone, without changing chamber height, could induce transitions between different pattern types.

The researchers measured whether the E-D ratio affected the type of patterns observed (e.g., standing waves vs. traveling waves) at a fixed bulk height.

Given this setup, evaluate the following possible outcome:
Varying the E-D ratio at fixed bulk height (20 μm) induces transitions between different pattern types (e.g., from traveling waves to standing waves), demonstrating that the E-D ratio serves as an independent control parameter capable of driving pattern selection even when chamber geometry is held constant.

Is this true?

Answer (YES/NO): YES